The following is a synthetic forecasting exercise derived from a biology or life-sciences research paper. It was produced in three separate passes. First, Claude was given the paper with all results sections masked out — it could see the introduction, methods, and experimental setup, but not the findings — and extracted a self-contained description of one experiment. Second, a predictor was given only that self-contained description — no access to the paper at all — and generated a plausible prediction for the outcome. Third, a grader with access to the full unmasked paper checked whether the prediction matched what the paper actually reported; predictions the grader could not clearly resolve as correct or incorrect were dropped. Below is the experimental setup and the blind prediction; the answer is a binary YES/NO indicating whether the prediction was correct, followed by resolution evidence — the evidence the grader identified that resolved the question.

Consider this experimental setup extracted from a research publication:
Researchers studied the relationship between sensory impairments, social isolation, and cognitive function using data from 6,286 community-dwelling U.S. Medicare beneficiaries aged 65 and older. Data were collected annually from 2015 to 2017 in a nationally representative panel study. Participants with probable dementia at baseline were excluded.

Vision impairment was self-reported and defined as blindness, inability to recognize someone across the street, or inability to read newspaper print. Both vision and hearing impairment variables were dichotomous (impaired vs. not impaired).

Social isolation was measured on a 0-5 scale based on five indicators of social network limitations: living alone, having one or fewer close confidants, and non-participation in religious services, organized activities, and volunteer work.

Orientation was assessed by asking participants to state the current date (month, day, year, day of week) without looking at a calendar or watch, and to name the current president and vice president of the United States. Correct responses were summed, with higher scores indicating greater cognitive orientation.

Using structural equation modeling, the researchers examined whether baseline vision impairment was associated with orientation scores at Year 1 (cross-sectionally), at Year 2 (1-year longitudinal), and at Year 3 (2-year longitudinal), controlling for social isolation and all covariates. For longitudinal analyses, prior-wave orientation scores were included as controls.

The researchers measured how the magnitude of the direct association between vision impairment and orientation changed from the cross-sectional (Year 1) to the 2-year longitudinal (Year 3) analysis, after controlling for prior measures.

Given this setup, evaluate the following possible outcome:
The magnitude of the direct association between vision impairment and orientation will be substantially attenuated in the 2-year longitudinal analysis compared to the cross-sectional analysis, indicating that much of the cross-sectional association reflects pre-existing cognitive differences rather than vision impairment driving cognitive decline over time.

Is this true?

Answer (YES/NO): YES